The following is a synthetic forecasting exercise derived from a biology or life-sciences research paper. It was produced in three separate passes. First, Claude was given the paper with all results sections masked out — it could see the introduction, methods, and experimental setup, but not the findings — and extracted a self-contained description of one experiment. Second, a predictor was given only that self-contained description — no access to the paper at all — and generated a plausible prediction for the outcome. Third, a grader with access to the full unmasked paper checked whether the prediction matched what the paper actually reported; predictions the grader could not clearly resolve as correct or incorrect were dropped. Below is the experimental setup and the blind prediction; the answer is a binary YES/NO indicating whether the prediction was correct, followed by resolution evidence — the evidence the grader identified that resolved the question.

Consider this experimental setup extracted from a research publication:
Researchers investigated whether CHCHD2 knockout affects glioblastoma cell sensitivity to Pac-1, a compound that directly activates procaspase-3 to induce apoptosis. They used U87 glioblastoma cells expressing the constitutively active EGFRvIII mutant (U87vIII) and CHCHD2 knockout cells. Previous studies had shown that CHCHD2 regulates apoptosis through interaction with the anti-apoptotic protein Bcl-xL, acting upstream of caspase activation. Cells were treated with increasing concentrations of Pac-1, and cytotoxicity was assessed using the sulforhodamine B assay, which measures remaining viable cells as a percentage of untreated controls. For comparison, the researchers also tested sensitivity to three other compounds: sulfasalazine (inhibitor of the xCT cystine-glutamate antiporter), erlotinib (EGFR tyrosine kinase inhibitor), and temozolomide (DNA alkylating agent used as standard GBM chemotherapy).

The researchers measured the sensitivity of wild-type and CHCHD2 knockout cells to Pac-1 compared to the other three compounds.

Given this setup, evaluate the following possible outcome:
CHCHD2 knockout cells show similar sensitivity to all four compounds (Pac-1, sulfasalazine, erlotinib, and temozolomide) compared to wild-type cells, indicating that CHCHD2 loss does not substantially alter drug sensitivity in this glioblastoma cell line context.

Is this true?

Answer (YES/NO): NO